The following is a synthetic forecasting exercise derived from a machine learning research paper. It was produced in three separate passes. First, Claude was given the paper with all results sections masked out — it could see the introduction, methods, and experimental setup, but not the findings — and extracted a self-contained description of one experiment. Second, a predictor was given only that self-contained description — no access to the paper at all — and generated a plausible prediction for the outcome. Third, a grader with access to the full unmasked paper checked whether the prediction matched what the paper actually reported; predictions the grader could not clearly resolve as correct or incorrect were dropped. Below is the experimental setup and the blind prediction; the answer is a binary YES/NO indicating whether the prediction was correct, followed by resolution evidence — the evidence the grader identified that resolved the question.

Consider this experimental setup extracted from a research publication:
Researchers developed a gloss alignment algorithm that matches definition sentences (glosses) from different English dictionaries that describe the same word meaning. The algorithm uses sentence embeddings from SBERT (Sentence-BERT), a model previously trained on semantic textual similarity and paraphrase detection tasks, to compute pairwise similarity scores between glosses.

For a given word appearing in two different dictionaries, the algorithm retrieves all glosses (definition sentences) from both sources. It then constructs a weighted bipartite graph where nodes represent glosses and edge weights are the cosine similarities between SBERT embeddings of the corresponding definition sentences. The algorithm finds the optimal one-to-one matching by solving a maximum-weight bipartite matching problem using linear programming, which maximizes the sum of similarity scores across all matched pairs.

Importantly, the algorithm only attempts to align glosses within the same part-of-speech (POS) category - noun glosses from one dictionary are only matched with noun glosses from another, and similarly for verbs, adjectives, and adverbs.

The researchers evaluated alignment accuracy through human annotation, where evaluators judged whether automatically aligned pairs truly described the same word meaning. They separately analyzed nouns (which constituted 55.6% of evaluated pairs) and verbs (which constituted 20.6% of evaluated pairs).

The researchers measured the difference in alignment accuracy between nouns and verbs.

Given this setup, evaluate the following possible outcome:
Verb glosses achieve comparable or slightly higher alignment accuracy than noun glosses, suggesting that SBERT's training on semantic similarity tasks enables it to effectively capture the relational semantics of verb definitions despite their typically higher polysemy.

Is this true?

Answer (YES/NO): NO